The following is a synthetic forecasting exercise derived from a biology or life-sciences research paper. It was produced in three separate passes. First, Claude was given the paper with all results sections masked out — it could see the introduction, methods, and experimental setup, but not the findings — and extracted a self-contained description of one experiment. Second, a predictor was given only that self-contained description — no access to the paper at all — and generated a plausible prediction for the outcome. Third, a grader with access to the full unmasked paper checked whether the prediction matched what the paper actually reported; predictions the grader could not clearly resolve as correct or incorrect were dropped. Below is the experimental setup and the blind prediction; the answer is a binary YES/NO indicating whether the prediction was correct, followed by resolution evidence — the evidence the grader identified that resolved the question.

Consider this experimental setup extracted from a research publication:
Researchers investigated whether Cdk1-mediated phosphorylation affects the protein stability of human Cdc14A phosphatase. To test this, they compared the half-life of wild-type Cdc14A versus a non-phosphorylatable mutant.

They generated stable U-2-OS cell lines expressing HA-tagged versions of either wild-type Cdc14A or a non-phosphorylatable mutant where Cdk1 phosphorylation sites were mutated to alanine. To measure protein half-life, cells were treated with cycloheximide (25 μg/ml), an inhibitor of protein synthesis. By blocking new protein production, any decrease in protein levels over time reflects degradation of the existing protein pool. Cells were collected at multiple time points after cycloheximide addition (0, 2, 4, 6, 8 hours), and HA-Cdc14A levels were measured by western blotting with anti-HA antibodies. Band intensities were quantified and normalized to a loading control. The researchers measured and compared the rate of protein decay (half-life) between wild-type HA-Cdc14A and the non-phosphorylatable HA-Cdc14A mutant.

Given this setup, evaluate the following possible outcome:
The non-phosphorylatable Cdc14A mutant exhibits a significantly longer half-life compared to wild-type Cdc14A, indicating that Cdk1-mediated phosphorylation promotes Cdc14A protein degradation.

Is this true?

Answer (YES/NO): NO